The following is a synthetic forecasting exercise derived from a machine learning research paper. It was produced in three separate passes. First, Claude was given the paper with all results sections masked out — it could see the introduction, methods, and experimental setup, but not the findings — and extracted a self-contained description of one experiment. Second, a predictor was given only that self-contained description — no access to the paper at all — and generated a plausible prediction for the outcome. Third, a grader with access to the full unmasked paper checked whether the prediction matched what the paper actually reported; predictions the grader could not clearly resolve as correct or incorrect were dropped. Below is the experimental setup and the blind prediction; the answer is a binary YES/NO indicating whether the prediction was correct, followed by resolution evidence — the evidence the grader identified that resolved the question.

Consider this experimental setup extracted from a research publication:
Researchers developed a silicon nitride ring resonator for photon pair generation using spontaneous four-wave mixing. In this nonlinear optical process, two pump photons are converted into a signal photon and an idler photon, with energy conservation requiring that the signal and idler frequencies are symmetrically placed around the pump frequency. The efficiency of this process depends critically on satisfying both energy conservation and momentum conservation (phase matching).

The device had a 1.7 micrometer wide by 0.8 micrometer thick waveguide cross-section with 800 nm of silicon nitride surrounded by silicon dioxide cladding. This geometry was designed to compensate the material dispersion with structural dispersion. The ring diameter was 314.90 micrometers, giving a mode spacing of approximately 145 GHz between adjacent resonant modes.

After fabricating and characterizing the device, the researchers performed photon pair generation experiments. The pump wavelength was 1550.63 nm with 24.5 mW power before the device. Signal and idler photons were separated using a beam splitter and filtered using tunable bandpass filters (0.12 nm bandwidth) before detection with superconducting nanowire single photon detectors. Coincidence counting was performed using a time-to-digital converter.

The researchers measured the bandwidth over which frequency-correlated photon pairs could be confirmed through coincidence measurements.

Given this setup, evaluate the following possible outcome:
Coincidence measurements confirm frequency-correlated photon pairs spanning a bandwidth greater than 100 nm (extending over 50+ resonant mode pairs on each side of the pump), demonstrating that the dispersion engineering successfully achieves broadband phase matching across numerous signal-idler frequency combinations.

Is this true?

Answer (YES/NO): NO